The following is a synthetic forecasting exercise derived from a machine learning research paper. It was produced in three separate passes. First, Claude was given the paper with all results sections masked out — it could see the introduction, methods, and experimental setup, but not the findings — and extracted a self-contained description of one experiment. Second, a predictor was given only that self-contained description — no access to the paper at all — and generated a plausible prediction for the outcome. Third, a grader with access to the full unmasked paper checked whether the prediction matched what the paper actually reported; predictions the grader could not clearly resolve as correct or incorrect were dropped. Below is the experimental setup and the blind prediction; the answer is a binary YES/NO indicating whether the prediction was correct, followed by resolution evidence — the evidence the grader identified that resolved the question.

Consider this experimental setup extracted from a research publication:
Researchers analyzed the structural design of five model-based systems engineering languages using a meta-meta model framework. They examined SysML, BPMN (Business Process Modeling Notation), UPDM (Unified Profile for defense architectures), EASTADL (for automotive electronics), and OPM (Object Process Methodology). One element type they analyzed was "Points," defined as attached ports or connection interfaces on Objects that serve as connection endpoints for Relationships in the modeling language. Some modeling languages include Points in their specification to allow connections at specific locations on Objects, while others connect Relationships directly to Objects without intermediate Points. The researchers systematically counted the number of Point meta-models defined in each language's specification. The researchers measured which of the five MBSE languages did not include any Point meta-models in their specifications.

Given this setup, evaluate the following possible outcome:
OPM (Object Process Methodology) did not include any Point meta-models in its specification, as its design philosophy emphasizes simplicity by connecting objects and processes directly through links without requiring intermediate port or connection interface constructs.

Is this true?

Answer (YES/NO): YES